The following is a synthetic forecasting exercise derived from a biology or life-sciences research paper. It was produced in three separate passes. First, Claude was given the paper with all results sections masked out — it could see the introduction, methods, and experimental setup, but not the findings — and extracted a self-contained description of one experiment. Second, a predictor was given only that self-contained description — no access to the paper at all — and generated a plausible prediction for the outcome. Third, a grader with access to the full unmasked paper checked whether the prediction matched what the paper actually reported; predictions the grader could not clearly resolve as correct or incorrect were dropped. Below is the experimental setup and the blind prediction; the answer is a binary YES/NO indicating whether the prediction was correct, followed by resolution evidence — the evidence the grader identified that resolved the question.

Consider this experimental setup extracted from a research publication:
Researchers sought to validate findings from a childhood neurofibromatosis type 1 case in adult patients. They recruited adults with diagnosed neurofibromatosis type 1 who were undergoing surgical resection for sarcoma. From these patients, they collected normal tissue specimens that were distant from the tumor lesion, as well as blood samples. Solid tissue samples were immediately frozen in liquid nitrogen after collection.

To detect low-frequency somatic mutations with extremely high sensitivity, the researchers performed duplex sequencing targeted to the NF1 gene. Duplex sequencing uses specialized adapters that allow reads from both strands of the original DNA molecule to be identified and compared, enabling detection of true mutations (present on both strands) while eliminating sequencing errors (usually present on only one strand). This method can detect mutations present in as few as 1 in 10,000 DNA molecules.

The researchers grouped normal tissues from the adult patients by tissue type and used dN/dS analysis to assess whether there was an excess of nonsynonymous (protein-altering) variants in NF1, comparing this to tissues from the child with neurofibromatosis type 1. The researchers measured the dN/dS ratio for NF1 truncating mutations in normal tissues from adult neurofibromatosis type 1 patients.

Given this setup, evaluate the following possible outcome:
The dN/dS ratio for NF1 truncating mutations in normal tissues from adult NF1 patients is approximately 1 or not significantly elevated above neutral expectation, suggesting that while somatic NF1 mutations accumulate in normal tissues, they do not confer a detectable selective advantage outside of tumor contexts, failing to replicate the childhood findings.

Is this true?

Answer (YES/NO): NO